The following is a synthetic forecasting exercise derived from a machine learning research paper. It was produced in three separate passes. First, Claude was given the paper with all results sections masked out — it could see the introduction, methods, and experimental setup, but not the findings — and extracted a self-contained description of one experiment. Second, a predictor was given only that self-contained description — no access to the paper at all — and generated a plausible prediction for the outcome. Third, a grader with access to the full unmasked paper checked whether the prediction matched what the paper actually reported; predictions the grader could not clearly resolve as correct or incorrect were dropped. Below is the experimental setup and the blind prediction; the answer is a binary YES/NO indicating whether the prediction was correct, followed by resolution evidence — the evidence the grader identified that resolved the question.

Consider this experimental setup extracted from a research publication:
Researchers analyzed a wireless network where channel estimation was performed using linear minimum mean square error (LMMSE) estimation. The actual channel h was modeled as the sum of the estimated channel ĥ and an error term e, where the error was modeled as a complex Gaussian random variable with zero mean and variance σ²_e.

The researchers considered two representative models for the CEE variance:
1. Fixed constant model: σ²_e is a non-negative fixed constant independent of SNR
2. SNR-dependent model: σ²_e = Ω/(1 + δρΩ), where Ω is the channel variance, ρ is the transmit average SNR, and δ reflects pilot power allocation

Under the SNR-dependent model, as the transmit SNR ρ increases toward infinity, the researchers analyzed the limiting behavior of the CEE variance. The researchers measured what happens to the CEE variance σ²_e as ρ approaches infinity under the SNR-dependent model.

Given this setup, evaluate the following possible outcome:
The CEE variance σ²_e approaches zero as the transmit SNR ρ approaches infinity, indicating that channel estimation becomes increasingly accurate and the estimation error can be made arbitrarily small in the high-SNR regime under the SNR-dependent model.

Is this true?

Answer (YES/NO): YES